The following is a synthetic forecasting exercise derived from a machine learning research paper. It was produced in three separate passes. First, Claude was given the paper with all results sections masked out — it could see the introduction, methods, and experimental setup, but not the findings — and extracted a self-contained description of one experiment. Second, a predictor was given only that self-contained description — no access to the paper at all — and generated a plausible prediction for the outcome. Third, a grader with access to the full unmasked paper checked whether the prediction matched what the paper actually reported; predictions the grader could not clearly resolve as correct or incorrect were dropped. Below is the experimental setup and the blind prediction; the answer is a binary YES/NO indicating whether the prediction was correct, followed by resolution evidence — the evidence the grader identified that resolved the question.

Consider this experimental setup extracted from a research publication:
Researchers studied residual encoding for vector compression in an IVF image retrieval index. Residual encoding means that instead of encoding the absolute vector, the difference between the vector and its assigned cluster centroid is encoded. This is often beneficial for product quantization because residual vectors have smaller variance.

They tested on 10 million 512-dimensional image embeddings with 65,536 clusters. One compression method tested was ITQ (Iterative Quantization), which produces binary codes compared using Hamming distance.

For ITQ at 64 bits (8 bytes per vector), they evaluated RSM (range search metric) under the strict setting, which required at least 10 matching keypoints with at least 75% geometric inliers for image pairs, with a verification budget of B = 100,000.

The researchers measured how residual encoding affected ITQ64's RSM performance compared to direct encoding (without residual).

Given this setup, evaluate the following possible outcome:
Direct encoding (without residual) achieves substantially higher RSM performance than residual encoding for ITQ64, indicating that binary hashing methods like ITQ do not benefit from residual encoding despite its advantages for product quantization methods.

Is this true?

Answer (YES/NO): YES